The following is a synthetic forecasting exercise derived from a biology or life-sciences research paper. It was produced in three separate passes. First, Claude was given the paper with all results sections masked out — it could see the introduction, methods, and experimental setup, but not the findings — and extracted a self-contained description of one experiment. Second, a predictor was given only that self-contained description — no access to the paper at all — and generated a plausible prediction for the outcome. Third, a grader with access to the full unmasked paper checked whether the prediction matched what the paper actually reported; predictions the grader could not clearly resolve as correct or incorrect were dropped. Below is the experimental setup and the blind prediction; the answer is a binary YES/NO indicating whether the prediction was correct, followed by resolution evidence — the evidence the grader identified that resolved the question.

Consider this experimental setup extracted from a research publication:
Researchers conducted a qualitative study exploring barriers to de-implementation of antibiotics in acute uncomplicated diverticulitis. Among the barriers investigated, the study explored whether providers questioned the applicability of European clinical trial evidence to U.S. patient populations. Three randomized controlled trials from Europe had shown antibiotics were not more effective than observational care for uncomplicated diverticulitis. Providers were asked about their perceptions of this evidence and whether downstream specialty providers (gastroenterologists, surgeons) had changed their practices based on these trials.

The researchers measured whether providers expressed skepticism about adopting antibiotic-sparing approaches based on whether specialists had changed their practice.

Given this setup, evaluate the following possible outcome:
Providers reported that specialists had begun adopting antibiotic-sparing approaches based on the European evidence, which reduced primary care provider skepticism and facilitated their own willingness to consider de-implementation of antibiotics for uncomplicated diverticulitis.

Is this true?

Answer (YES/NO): NO